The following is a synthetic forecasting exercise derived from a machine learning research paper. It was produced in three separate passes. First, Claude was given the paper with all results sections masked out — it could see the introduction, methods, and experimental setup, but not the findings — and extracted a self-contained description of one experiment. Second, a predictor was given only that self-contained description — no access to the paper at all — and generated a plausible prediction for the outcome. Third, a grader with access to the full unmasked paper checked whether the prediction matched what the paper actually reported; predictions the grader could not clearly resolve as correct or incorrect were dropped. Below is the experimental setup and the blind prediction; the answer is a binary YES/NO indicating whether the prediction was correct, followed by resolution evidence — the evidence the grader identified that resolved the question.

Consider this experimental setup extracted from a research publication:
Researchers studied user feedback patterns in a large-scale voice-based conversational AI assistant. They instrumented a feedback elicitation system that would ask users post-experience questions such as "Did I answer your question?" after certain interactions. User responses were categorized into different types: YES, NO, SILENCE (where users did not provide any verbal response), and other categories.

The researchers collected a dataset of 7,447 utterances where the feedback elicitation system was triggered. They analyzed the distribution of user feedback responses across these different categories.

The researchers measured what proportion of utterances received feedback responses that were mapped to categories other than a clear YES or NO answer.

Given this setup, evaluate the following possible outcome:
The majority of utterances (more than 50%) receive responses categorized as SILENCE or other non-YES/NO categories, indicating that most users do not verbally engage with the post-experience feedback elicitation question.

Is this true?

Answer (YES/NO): NO